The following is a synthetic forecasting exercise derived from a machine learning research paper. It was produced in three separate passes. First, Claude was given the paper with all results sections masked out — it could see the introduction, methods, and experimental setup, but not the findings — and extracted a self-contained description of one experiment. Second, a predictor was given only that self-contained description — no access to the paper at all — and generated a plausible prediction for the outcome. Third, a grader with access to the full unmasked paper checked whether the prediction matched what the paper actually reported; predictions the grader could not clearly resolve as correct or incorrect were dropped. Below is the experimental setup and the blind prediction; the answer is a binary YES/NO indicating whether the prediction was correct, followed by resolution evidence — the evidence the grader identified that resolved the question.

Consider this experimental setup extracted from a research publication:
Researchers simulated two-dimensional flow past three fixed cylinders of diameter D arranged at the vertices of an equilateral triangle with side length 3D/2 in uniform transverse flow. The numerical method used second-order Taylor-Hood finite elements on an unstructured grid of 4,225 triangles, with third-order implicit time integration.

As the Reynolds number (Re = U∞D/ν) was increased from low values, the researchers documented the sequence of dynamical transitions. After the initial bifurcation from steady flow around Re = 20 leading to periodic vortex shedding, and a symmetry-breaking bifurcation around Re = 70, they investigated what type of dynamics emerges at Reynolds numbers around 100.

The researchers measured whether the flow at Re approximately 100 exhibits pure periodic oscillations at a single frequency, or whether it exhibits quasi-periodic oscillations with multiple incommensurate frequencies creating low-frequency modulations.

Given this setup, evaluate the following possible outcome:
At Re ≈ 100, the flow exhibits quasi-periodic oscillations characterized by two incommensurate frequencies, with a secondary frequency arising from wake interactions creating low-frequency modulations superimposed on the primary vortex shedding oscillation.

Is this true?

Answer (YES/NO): NO